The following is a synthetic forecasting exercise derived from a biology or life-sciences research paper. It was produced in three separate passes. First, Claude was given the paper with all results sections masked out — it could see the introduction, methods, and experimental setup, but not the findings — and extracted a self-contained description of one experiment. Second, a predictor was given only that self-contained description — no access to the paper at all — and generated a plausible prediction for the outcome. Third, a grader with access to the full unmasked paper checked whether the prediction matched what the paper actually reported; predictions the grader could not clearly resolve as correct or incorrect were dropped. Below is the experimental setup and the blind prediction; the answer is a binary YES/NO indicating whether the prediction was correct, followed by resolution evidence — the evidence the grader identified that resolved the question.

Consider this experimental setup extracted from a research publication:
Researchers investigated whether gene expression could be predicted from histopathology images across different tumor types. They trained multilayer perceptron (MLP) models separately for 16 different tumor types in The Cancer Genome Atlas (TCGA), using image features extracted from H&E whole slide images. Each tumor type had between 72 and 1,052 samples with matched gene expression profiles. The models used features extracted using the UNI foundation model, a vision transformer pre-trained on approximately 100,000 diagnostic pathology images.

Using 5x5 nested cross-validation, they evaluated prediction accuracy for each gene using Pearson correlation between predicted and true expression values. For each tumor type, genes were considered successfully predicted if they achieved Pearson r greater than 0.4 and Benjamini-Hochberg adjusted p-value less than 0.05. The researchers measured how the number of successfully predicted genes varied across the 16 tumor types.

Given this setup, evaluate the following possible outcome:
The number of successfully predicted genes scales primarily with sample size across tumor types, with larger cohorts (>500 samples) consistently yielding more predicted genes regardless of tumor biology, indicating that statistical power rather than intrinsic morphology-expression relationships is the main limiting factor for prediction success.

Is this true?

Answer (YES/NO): NO